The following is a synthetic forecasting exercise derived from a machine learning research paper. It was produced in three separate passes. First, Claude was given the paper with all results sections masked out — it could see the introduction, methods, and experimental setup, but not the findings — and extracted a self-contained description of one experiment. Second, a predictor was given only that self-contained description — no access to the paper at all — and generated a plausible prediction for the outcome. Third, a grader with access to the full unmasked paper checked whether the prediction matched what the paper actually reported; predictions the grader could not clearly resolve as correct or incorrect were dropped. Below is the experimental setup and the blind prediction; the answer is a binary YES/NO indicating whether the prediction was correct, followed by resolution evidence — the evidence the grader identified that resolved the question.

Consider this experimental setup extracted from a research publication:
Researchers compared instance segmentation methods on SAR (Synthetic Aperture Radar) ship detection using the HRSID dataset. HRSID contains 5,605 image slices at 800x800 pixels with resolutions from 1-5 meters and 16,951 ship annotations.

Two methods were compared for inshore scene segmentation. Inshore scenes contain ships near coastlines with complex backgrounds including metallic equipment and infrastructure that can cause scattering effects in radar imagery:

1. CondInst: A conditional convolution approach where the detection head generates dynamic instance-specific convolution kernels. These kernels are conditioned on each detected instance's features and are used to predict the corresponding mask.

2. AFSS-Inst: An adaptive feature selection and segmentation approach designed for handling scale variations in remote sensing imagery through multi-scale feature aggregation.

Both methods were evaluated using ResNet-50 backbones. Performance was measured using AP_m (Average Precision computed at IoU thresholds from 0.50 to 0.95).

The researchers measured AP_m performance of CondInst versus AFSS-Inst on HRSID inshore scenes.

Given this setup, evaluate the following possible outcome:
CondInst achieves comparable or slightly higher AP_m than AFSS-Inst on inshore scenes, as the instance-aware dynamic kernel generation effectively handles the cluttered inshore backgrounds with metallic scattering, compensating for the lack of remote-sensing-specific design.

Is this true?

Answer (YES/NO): YES